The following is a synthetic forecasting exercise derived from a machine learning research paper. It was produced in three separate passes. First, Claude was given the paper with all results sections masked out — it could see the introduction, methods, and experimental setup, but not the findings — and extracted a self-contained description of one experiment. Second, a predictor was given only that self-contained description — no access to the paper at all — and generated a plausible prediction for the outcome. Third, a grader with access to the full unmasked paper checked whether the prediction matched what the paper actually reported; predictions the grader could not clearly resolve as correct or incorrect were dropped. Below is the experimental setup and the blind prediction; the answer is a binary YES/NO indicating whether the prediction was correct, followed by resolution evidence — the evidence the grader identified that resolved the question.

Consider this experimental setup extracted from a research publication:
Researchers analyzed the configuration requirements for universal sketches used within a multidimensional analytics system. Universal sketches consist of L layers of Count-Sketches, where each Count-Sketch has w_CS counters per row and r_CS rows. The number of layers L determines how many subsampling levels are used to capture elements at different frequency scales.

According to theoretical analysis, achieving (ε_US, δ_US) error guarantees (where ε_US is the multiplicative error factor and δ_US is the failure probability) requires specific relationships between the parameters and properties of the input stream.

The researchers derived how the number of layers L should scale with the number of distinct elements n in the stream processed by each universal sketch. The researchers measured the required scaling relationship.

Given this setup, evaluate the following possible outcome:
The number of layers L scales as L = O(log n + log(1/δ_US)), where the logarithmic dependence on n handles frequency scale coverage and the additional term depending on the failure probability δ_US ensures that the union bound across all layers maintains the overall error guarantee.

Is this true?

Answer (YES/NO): NO